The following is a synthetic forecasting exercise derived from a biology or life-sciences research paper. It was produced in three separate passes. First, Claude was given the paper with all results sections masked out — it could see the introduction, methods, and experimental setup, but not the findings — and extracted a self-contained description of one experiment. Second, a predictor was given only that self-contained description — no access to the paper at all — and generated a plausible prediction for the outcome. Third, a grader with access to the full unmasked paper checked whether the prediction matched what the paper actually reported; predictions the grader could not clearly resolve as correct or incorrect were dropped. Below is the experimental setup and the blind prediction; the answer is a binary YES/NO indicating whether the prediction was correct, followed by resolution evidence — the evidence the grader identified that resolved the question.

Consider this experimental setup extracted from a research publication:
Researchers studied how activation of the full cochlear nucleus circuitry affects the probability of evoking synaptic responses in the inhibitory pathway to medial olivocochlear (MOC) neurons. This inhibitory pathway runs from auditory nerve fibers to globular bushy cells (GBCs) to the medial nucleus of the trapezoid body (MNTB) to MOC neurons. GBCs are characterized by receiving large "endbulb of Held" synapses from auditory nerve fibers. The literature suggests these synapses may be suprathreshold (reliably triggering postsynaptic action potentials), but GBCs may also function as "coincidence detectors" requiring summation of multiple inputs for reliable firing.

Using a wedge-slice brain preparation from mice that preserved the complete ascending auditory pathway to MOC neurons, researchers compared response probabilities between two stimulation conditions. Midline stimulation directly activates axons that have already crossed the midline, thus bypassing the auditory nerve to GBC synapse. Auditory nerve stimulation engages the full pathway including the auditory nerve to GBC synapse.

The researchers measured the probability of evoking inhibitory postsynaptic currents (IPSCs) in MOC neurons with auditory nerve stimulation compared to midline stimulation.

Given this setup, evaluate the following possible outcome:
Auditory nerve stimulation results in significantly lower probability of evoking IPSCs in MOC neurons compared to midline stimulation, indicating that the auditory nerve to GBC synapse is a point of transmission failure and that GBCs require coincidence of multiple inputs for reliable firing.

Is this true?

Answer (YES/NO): YES